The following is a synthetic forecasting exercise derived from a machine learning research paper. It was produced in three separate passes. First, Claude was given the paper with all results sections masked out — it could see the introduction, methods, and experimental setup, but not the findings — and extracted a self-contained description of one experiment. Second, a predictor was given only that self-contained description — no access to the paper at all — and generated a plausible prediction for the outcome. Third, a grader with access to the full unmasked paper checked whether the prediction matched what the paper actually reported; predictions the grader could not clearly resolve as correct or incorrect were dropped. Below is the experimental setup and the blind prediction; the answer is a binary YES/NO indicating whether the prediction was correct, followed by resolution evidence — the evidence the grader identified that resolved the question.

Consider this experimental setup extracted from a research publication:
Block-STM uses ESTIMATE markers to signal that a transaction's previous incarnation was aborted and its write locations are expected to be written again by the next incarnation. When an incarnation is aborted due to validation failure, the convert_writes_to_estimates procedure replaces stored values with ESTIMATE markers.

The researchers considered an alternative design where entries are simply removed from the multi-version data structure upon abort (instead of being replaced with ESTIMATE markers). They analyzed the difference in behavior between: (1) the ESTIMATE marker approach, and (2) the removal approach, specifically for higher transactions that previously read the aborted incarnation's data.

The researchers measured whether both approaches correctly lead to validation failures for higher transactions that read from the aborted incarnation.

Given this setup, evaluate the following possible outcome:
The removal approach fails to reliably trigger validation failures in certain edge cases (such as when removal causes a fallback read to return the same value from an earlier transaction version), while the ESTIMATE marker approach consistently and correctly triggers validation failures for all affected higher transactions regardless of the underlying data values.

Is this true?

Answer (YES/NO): NO